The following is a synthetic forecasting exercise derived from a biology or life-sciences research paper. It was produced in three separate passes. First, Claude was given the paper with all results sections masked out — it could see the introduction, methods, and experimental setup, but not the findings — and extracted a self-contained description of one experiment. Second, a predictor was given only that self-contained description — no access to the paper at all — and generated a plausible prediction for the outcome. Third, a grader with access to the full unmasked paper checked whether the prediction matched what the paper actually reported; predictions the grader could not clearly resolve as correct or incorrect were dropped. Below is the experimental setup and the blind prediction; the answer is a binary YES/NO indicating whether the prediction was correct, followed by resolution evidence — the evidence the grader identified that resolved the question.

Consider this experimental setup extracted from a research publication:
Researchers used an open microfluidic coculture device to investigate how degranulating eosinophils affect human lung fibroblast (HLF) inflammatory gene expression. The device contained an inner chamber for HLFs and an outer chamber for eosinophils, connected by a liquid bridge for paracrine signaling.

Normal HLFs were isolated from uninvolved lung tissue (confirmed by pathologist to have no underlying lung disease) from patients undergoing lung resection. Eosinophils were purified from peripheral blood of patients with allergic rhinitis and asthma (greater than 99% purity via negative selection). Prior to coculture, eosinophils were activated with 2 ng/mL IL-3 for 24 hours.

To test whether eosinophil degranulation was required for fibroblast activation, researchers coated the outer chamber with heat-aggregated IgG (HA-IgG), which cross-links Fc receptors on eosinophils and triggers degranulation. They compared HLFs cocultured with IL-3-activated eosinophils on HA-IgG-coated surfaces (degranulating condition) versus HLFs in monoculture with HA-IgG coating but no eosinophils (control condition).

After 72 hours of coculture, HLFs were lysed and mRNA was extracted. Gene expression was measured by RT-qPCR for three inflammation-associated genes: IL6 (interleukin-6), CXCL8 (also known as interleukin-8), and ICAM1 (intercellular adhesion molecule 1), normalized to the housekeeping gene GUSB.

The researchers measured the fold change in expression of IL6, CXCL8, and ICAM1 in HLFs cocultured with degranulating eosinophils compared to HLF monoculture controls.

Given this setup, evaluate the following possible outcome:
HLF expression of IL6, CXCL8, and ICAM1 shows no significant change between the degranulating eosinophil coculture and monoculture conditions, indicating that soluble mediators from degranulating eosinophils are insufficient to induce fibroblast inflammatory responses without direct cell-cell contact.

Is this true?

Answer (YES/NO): NO